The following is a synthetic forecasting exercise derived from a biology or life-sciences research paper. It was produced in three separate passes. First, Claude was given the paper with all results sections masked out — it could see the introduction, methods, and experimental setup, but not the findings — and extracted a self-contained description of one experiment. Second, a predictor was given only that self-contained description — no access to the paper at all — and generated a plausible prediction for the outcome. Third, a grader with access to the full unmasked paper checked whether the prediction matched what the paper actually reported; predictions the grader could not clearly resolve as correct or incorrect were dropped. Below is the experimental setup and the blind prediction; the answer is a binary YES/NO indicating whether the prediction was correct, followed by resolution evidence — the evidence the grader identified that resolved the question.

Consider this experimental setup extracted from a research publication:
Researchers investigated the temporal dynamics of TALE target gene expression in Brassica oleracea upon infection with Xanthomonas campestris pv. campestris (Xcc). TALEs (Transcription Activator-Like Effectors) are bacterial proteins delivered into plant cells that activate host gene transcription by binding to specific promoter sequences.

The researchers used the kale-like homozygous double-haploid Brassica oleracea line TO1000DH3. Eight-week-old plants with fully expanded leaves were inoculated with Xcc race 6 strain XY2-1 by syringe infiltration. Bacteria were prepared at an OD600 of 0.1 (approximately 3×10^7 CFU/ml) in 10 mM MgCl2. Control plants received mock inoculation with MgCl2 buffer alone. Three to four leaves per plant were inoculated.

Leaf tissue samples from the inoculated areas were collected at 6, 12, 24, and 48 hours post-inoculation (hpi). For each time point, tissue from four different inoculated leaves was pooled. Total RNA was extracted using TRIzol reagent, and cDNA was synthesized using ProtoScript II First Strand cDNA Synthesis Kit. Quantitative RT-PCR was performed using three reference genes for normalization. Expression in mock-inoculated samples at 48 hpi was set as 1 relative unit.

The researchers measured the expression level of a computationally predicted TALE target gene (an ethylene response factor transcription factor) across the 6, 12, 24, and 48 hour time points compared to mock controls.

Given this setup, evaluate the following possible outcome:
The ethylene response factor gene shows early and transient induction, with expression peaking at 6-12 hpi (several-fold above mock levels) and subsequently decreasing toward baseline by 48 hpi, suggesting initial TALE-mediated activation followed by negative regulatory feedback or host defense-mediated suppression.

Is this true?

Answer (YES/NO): NO